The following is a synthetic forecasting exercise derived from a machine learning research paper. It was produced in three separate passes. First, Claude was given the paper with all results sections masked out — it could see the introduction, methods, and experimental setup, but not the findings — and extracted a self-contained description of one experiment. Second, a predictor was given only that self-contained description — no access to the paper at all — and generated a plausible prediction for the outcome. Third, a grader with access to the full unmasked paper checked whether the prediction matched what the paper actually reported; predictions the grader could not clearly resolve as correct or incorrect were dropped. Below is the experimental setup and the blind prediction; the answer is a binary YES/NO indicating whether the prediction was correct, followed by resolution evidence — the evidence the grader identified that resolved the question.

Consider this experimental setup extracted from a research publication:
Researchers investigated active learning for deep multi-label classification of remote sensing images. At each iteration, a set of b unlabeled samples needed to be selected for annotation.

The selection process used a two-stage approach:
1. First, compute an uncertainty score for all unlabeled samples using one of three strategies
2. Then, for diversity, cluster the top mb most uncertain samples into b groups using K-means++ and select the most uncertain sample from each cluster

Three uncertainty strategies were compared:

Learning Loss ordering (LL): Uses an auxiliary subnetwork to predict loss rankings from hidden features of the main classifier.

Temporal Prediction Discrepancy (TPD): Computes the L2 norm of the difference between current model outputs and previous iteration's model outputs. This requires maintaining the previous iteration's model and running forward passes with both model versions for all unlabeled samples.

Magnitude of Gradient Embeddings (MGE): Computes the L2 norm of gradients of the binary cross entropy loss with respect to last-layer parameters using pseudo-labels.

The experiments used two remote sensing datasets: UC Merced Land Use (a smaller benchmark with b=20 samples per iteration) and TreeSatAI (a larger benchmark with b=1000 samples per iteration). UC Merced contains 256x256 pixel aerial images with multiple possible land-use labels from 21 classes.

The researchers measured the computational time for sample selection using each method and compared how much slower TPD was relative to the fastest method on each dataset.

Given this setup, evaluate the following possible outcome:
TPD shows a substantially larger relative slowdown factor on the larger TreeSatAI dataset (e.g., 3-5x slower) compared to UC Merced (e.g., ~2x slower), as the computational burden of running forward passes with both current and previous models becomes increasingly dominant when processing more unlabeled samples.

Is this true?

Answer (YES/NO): NO